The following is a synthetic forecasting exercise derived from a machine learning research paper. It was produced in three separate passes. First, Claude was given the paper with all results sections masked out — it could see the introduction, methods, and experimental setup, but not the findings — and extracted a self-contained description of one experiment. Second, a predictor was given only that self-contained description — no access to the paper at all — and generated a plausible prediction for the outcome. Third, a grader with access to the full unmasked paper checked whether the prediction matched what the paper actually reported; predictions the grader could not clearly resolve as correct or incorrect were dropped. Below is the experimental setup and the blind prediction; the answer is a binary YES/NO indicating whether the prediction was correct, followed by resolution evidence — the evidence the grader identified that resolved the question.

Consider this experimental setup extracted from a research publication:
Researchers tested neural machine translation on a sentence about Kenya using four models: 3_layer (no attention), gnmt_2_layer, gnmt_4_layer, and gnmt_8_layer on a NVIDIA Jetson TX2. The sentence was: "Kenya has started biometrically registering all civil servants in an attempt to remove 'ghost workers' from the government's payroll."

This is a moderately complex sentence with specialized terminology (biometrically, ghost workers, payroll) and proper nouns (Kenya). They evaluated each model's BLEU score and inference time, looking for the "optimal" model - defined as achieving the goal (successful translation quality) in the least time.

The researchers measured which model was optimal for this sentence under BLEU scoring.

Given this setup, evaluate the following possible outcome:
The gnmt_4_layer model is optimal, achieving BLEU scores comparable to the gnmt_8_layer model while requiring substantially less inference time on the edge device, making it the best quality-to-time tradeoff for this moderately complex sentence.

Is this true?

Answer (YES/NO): YES